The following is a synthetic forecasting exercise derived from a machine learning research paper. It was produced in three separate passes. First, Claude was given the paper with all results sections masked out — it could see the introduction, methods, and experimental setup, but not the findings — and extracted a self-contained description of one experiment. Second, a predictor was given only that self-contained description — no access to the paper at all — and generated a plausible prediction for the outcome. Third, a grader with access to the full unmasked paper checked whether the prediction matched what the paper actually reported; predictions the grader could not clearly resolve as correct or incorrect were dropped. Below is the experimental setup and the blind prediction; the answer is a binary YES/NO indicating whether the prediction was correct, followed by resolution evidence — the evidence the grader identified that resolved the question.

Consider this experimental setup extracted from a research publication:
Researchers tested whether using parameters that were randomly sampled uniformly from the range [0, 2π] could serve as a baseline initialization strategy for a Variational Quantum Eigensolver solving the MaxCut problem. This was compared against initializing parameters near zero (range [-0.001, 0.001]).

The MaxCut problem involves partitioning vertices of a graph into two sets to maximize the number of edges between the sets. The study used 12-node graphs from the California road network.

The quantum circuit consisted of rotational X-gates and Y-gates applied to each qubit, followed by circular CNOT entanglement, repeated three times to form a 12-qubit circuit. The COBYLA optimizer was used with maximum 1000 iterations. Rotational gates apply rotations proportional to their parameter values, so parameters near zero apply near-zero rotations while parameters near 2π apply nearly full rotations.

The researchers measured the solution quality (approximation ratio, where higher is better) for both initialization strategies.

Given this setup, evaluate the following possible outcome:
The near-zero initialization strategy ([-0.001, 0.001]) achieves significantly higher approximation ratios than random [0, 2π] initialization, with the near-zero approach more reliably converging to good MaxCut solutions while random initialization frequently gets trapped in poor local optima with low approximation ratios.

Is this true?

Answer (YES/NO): YES